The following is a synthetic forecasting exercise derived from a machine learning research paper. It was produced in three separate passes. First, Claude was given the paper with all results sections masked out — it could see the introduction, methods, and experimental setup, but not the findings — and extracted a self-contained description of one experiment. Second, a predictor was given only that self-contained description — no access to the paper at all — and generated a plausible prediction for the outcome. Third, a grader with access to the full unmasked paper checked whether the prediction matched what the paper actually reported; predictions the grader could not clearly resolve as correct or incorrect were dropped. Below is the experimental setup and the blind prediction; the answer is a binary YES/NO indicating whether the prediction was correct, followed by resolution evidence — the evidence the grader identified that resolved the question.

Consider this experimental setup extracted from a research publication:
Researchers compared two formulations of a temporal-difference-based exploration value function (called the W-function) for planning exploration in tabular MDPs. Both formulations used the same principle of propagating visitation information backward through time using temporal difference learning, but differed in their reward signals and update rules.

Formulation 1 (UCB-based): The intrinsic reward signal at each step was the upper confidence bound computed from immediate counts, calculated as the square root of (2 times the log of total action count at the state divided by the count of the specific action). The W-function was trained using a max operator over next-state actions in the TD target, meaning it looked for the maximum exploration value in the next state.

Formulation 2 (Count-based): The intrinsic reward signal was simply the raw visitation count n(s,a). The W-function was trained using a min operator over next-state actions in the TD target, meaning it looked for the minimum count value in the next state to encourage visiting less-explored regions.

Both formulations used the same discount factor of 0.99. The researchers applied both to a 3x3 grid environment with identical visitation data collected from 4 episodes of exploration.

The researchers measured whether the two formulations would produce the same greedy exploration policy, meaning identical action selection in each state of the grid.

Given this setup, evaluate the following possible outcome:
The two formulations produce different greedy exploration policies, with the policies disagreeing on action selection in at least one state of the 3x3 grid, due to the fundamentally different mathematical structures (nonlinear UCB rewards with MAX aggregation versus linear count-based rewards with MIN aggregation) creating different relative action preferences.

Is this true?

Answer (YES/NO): NO